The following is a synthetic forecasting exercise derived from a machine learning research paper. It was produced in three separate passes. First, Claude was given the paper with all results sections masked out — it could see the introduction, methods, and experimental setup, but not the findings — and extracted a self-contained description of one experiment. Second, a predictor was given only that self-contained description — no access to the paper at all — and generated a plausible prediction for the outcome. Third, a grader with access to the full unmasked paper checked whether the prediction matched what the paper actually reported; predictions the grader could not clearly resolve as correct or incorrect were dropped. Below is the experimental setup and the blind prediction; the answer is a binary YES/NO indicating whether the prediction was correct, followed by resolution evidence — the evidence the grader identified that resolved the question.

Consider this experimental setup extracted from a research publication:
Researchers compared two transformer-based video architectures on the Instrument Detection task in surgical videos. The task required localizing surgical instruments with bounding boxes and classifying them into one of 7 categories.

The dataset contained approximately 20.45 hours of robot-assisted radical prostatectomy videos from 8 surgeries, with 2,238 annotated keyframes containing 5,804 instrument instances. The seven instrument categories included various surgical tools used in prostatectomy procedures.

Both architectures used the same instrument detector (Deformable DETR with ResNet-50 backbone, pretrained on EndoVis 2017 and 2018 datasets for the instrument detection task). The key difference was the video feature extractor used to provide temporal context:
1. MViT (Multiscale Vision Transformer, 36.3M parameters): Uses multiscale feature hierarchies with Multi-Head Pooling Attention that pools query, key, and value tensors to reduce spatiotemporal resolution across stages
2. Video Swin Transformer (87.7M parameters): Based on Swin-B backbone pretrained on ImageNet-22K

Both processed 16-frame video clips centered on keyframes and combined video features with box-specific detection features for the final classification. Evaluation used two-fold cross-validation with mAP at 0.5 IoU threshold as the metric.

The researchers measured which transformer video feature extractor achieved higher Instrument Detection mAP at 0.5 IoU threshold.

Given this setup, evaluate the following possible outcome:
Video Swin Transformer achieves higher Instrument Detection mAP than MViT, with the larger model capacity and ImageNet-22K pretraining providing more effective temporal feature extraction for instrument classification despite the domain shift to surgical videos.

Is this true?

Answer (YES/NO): YES